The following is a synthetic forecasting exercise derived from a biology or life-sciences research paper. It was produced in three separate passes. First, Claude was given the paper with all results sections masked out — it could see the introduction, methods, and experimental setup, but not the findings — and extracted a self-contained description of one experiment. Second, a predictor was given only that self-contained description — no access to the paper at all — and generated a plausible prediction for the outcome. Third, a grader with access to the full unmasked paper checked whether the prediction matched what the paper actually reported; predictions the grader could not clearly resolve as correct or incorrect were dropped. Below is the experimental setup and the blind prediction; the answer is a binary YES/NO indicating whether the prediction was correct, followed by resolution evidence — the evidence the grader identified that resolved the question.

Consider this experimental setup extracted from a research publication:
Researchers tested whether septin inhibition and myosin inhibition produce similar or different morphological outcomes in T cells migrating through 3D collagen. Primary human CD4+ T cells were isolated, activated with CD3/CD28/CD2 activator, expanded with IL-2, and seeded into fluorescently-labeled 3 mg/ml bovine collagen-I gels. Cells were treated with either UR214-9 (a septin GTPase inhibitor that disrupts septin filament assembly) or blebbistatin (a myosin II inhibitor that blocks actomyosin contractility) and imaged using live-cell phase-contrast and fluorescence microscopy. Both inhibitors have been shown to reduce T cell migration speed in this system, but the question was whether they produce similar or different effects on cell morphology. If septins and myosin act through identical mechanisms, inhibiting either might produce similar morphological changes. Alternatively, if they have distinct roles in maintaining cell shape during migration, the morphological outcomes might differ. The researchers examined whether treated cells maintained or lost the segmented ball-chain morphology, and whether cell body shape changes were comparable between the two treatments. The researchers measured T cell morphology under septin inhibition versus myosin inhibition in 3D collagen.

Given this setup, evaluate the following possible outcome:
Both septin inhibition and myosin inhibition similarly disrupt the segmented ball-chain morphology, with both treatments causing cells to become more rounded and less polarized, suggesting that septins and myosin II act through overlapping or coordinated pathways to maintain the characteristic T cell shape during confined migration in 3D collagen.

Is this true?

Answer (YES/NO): NO